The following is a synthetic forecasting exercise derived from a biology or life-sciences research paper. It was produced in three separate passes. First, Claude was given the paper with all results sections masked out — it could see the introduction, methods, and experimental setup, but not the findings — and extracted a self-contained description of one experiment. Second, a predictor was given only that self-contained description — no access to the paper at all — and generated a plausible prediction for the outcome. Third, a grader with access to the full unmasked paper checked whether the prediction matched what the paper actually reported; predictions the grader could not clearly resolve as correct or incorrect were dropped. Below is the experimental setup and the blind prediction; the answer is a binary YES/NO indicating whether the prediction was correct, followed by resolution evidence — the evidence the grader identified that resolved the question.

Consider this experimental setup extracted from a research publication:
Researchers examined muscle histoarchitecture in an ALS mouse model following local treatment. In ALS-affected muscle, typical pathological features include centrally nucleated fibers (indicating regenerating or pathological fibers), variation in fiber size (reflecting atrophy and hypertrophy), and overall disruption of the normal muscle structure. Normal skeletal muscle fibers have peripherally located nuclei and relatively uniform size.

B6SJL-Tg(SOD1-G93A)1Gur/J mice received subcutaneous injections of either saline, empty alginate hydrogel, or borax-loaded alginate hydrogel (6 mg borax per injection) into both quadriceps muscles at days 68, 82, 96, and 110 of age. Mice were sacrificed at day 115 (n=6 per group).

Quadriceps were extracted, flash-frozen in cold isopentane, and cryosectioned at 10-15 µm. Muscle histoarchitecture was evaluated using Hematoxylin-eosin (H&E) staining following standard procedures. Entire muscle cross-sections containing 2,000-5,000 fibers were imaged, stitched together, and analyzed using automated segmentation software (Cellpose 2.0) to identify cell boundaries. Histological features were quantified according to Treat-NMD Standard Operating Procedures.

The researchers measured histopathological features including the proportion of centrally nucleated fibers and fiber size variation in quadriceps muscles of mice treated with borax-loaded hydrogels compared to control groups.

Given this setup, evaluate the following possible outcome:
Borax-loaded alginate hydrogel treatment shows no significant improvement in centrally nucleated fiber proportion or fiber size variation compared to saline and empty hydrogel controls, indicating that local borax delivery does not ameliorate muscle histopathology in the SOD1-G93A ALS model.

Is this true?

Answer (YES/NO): NO